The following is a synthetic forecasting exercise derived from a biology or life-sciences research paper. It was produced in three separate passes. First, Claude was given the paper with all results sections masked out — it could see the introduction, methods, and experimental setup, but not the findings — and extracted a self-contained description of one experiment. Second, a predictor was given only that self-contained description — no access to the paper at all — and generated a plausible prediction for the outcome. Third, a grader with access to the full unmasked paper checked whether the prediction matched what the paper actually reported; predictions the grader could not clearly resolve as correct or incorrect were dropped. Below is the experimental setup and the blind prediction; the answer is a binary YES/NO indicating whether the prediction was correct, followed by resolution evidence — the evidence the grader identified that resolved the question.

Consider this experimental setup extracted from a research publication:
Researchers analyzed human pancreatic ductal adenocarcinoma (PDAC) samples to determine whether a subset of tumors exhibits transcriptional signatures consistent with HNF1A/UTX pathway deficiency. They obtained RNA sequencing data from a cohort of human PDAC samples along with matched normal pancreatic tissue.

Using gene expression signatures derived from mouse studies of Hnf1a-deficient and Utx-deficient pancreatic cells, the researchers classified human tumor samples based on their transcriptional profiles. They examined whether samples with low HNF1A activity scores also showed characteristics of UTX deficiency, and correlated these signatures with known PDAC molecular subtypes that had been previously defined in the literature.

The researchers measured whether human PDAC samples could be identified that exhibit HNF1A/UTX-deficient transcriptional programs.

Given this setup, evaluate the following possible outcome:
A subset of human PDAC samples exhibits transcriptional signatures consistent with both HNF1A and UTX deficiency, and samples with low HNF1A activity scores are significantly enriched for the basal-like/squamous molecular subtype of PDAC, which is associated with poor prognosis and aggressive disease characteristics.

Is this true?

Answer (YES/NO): YES